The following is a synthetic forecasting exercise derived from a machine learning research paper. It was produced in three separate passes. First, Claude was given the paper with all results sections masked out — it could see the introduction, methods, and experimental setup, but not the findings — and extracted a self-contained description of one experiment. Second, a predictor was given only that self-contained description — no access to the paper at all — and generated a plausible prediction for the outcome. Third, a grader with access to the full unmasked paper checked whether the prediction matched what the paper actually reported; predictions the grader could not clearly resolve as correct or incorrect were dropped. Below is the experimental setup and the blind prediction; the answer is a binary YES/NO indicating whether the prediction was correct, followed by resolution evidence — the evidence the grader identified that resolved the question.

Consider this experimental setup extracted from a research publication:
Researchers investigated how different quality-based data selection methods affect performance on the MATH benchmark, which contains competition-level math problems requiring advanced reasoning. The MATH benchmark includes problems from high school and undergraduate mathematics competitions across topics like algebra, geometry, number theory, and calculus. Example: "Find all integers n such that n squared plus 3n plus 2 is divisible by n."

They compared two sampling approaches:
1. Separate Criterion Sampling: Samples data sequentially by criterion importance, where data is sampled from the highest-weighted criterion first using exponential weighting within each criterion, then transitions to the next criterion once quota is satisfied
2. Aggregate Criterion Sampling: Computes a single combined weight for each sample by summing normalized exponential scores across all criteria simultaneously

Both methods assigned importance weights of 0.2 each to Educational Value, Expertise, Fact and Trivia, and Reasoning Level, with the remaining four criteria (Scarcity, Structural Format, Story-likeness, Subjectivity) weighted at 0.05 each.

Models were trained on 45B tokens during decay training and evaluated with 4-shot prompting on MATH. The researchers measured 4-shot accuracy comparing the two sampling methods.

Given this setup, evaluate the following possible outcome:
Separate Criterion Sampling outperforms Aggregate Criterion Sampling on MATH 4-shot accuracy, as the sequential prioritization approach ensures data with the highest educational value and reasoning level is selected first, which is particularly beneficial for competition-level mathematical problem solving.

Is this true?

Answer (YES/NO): YES